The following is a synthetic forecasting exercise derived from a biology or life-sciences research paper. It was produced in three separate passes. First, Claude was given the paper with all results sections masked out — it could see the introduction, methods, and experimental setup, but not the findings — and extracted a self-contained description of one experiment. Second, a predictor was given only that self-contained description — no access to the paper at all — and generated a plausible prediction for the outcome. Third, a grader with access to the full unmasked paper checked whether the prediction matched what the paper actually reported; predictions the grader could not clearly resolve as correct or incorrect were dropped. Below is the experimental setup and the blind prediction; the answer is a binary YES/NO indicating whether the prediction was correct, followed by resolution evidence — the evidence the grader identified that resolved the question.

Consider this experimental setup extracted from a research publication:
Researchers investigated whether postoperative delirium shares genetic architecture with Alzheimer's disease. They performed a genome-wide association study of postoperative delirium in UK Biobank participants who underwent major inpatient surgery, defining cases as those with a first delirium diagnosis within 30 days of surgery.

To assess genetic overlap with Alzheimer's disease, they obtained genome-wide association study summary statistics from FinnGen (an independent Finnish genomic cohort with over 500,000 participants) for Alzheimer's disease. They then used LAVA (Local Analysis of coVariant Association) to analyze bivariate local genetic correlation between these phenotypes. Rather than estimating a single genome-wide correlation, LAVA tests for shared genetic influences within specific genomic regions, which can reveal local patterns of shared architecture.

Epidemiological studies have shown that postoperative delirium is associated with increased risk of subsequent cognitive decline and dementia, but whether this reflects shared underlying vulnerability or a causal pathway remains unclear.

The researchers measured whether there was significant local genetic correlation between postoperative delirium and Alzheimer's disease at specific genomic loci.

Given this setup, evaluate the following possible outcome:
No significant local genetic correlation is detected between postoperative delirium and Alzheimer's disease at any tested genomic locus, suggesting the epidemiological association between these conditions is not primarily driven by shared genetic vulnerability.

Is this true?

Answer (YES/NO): NO